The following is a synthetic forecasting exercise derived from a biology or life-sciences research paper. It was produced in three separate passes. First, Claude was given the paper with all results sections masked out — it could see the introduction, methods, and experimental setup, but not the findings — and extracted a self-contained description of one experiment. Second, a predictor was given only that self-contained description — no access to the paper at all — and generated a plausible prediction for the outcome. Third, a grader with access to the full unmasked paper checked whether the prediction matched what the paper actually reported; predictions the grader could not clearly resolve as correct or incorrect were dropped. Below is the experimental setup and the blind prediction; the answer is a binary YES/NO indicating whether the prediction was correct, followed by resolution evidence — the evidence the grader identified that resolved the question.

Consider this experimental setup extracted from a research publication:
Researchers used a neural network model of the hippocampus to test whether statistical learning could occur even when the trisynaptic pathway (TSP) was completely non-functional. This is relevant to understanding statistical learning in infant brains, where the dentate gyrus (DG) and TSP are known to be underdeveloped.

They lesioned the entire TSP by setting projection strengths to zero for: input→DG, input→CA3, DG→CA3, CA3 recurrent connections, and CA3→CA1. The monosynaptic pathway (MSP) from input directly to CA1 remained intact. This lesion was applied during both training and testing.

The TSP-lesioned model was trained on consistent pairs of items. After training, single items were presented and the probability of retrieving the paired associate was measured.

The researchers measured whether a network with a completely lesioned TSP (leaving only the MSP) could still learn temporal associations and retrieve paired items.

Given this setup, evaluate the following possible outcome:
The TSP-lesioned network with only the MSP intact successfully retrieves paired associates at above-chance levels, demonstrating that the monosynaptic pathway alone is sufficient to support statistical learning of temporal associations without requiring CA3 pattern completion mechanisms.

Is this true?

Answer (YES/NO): YES